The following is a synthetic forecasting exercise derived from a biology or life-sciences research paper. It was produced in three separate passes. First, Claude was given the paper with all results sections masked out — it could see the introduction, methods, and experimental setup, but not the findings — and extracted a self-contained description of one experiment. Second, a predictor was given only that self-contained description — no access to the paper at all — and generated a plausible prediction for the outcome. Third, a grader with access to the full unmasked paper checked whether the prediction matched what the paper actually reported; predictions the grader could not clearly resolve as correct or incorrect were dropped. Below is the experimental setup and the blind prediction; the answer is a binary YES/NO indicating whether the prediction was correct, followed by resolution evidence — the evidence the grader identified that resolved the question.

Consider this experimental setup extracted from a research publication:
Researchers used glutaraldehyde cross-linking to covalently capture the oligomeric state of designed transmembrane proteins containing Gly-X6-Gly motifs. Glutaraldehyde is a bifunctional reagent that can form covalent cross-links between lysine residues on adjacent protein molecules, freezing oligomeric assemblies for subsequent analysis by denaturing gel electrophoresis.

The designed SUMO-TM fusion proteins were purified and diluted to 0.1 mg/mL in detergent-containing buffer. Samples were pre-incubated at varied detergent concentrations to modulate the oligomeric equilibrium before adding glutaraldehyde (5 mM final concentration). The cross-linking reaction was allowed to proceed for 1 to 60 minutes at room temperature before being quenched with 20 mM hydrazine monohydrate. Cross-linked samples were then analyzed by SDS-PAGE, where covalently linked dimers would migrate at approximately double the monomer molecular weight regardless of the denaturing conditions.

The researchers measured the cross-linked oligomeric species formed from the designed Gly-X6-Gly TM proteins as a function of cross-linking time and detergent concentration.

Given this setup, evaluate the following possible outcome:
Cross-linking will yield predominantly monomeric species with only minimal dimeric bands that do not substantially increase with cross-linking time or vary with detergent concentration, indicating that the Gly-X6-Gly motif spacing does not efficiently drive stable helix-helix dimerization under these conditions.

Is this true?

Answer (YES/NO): NO